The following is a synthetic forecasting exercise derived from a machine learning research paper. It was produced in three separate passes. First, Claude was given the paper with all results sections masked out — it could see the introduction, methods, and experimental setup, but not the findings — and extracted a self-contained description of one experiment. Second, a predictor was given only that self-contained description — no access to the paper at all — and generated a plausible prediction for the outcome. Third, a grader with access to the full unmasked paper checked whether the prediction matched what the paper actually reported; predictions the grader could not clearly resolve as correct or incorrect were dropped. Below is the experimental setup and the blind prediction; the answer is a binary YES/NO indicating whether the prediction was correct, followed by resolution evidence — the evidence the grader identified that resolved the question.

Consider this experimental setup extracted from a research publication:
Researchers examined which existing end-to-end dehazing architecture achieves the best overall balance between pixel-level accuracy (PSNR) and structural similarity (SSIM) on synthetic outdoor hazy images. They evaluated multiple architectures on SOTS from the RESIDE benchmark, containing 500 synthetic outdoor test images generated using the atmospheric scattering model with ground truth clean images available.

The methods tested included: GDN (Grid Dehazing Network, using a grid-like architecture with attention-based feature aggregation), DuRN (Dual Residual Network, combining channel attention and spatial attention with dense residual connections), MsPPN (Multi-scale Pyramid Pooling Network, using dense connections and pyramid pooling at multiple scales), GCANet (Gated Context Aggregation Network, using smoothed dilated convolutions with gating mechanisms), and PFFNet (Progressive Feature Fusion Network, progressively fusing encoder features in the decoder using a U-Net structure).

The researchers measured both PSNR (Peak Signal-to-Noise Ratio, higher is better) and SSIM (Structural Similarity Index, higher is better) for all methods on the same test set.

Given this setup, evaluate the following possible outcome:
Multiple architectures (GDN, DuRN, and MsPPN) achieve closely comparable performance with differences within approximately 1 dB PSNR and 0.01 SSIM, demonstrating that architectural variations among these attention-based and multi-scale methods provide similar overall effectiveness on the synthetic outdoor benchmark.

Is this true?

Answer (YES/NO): NO